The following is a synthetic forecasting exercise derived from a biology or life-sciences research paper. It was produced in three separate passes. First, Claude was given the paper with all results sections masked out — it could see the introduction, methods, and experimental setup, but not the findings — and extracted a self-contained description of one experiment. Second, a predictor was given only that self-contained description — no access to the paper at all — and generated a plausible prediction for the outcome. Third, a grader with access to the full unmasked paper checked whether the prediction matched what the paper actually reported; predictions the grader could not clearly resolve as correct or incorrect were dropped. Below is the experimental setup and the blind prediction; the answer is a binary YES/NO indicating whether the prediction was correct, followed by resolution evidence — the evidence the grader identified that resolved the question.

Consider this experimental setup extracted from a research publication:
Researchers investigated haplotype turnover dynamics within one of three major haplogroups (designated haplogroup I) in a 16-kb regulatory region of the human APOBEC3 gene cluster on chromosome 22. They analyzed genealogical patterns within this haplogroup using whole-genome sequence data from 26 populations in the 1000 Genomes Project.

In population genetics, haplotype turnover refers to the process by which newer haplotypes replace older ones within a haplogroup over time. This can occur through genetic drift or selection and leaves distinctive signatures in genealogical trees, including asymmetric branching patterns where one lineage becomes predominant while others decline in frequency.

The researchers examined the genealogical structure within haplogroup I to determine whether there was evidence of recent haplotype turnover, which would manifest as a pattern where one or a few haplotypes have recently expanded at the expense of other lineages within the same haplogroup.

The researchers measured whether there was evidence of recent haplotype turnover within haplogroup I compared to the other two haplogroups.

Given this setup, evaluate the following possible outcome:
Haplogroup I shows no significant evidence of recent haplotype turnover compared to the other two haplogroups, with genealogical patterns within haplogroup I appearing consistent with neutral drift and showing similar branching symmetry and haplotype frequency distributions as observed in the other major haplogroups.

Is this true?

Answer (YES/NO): NO